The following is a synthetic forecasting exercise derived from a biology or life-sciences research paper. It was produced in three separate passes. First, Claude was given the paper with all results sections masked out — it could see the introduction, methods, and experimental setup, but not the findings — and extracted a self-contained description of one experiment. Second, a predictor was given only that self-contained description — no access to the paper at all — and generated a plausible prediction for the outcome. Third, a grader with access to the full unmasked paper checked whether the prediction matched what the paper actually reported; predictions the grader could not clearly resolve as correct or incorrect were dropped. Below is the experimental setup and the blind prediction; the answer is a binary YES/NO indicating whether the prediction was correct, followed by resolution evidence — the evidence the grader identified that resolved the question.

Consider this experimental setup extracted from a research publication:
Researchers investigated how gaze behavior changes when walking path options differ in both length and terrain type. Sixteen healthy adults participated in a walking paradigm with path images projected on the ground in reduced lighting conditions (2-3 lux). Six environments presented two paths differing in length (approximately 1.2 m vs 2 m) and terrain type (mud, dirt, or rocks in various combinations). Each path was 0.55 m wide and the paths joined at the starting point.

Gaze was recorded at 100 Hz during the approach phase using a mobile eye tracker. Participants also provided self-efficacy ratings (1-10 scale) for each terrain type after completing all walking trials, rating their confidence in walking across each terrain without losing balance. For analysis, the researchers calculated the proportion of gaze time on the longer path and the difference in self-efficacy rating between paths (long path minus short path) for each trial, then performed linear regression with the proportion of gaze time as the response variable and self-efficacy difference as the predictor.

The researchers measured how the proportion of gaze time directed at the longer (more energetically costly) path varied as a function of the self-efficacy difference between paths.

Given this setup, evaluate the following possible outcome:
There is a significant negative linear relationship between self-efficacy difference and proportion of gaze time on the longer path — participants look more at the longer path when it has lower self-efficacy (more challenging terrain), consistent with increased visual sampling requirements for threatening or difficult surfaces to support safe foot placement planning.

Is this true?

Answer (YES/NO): NO